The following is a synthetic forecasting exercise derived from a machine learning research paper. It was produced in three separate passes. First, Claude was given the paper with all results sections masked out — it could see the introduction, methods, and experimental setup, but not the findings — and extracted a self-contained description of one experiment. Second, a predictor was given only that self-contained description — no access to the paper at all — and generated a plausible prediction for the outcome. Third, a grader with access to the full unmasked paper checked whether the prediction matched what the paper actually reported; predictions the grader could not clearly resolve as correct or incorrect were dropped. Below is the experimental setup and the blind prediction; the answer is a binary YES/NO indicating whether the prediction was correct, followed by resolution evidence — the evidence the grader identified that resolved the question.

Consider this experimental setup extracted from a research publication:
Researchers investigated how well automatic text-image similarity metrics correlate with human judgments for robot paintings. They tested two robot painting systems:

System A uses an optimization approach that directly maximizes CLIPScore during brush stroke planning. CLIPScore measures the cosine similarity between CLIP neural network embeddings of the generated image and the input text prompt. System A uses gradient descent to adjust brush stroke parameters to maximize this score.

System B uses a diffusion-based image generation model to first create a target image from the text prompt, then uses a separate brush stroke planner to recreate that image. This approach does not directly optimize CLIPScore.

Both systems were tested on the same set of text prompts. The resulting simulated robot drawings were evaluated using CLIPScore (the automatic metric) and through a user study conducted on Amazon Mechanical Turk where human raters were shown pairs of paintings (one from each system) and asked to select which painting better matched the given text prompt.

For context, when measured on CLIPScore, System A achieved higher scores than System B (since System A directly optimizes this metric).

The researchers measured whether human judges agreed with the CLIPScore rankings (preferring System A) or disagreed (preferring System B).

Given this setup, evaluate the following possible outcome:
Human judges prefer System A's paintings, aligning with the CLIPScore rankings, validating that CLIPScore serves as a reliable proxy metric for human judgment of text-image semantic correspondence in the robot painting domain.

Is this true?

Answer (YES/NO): NO